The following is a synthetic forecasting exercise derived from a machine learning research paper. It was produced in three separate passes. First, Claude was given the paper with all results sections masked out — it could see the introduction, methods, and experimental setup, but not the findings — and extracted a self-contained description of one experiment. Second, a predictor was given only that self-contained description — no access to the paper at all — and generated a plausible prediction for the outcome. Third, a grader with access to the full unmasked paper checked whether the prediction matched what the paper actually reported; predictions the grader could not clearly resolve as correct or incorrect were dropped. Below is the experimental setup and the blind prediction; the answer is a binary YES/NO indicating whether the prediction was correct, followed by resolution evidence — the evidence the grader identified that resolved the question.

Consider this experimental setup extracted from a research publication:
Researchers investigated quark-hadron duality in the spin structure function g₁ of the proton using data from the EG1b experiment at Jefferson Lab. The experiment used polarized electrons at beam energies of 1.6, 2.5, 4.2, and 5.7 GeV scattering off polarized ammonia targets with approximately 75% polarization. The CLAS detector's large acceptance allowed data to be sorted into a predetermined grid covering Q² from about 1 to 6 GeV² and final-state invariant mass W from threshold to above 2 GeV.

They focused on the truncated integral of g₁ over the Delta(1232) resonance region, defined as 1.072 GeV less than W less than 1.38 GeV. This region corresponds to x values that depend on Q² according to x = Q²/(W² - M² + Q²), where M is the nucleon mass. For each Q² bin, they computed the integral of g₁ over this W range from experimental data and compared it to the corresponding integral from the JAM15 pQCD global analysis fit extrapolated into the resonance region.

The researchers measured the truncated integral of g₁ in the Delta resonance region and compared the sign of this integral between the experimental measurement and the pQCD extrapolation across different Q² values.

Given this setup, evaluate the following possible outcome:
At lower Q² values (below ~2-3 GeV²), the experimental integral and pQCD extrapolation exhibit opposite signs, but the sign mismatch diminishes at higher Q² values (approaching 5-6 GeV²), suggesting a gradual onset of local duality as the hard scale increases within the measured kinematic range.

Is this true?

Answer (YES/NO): NO